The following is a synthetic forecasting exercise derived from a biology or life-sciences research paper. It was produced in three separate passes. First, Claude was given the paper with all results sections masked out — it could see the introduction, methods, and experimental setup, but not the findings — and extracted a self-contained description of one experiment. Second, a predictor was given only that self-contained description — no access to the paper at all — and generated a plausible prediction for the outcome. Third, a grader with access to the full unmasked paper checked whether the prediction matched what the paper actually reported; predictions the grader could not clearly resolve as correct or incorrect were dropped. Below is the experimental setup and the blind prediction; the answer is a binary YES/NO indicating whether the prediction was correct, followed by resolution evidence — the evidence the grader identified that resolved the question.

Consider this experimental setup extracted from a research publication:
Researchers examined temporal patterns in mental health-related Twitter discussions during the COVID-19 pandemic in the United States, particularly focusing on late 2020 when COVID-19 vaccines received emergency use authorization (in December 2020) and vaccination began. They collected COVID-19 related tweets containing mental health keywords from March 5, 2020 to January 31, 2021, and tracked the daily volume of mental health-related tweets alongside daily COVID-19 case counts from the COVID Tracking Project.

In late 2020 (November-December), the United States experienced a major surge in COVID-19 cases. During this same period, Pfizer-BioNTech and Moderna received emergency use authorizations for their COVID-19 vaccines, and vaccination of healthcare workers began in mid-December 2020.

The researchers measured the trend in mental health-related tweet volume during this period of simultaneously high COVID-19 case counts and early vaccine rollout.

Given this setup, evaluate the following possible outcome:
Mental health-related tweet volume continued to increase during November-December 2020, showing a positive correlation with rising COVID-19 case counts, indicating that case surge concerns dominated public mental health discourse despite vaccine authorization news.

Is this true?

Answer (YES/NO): NO